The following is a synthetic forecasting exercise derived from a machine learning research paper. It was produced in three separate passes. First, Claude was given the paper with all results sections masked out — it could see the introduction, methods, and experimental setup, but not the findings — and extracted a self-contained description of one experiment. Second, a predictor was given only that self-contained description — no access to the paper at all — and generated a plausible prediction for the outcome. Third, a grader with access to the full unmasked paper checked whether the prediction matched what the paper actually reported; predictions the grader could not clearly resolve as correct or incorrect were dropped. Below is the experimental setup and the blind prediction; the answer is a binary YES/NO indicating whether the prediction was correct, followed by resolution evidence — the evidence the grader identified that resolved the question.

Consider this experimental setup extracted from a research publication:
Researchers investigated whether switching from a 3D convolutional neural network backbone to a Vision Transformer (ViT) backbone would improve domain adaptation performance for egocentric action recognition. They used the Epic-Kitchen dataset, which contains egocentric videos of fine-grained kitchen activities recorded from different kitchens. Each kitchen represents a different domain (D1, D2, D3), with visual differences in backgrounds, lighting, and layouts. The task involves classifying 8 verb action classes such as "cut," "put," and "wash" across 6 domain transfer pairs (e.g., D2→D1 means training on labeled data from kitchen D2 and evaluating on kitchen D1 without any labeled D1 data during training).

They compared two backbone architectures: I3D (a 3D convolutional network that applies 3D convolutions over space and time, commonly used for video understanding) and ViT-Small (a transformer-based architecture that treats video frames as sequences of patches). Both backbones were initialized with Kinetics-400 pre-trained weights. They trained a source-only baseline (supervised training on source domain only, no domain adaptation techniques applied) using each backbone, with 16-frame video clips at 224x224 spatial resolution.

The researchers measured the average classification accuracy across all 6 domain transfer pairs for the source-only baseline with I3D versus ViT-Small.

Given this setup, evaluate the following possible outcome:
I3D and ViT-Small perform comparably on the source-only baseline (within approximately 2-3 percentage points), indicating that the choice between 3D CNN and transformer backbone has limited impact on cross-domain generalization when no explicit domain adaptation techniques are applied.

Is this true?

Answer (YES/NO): NO